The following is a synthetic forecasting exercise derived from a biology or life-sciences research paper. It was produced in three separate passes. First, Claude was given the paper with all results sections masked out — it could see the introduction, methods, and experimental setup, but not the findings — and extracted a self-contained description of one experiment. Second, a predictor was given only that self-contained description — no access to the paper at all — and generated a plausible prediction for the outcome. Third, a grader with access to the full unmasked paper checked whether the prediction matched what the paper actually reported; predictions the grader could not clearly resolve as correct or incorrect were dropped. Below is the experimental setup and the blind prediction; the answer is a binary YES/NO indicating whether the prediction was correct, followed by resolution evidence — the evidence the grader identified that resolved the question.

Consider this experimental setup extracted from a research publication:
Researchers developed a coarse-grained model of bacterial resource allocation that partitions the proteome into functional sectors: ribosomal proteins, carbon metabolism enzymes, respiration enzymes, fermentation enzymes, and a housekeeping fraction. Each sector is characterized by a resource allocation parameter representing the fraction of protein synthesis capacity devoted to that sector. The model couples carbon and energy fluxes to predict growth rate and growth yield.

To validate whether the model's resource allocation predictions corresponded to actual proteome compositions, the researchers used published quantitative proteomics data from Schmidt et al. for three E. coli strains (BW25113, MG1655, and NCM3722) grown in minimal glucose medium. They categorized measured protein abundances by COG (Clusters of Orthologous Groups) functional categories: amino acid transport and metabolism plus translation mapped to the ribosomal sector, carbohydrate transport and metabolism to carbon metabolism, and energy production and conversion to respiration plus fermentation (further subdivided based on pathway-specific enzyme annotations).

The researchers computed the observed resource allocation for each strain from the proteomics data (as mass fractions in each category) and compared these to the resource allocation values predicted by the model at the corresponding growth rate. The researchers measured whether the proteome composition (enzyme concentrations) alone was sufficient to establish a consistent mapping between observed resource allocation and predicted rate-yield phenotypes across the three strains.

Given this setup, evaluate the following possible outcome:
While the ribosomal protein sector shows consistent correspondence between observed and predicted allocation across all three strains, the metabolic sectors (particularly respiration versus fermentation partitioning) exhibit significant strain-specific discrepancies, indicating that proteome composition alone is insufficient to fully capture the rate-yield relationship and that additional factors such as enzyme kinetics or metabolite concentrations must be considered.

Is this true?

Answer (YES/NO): NO